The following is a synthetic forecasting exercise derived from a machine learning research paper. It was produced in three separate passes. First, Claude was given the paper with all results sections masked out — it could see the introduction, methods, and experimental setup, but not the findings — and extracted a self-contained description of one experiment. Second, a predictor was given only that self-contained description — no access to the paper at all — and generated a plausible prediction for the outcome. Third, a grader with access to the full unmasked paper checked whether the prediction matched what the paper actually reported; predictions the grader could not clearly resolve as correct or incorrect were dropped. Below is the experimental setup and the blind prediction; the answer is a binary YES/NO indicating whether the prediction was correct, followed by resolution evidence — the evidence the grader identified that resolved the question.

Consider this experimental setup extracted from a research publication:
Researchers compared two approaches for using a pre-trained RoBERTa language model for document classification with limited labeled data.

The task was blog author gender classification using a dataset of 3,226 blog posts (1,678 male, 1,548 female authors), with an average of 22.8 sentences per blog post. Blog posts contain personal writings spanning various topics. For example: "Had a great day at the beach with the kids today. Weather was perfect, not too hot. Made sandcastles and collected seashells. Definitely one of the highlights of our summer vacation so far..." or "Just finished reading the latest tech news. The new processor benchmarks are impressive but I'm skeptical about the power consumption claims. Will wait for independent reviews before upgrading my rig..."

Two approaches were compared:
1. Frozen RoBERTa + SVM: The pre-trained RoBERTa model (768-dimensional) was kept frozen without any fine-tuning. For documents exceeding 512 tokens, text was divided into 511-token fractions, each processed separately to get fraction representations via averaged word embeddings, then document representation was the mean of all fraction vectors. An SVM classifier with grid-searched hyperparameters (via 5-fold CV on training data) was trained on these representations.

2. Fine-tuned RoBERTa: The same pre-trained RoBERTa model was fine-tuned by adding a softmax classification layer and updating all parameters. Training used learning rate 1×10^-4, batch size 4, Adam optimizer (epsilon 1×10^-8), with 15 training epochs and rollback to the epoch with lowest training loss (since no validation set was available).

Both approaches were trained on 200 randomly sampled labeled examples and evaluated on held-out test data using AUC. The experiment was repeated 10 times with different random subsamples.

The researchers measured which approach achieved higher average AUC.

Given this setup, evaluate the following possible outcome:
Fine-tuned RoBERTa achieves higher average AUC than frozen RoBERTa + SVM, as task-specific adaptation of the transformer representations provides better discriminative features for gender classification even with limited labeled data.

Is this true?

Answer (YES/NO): YES